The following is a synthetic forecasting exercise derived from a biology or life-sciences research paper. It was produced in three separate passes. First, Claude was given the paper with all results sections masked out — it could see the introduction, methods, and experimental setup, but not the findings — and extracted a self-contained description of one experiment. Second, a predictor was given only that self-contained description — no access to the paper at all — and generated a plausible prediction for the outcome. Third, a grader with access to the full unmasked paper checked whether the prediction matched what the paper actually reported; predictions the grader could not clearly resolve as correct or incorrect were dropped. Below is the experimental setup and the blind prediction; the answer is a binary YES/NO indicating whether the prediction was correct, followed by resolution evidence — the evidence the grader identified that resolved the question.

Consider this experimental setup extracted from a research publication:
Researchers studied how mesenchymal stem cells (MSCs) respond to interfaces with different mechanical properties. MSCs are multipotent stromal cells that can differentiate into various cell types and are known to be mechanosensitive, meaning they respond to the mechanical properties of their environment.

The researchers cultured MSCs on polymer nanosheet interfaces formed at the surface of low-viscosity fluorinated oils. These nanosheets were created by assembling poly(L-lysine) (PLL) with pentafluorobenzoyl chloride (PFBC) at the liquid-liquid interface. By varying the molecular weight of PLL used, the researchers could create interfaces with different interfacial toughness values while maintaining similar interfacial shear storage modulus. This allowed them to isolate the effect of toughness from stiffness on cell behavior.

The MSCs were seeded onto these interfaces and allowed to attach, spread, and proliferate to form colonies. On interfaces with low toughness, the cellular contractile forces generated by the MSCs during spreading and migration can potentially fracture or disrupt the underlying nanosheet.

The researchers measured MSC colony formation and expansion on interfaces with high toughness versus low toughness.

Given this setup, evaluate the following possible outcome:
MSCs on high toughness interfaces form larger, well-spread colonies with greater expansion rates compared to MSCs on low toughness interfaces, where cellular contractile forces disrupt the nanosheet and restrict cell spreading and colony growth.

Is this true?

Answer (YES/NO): NO